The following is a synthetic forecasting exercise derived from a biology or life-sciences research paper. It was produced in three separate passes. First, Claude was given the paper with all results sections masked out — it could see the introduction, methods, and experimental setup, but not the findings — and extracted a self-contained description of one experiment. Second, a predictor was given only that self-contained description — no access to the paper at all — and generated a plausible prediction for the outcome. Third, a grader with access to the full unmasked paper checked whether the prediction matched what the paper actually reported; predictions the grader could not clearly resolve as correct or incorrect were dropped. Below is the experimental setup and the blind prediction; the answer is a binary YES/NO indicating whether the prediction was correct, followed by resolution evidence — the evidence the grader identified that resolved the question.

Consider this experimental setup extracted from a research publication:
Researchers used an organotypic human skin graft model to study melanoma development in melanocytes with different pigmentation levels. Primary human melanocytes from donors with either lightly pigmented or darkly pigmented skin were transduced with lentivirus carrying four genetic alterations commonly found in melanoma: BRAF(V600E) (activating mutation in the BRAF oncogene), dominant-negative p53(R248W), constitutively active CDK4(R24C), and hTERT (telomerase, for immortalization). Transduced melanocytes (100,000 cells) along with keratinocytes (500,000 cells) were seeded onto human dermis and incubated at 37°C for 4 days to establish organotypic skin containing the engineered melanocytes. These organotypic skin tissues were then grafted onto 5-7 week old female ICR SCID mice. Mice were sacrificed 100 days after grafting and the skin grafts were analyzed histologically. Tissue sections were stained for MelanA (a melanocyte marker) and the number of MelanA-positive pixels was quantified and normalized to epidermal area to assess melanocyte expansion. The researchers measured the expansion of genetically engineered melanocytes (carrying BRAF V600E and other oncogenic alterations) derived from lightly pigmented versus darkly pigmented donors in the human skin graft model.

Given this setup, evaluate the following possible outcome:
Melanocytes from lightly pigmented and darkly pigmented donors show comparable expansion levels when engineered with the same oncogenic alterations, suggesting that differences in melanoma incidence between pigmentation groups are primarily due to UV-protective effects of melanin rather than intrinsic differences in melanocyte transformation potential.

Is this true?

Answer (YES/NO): NO